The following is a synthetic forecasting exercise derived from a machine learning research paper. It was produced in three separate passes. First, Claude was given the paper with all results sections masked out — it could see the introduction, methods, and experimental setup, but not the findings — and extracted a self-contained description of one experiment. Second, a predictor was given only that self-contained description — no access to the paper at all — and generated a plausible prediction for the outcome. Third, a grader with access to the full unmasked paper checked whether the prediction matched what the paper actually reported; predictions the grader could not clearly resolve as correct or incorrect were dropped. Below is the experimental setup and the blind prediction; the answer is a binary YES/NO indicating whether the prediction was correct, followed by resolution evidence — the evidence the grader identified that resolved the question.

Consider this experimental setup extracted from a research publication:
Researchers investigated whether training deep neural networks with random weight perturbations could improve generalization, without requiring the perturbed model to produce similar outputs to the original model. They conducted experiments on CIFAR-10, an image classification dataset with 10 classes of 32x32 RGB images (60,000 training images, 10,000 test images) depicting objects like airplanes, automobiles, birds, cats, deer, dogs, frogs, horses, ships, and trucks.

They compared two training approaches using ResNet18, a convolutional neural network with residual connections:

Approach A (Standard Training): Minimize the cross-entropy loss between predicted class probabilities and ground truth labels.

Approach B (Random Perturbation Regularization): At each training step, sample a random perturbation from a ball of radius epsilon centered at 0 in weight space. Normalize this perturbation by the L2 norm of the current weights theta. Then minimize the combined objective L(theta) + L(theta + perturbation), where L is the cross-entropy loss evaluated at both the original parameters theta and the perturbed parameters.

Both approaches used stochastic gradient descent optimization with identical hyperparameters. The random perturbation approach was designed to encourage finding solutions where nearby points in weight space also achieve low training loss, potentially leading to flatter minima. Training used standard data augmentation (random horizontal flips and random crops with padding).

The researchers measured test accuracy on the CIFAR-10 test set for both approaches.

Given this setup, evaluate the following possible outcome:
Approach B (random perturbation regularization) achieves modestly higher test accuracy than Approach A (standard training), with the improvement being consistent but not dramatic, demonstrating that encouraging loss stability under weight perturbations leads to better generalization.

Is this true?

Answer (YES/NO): NO